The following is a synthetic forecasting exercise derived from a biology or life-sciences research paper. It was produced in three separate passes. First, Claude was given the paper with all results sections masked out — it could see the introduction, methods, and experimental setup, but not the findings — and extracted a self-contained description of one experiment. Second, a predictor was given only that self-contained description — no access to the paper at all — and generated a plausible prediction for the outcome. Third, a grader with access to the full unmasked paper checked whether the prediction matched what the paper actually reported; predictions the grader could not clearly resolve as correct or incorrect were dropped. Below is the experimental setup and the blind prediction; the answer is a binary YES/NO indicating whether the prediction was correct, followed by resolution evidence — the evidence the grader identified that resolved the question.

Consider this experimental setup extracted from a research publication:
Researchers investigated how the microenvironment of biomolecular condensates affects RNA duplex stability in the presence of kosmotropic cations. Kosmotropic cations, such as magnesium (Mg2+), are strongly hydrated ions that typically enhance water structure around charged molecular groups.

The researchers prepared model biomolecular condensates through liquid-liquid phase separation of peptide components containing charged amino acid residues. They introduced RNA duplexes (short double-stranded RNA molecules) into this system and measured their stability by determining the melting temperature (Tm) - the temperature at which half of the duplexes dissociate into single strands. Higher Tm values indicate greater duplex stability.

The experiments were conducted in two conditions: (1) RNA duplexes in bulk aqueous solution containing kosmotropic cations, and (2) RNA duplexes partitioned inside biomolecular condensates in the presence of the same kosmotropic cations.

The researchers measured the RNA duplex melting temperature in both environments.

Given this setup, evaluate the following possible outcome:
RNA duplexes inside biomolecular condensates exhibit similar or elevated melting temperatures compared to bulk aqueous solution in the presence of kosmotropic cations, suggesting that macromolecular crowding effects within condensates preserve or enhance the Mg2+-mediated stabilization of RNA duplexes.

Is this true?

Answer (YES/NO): YES